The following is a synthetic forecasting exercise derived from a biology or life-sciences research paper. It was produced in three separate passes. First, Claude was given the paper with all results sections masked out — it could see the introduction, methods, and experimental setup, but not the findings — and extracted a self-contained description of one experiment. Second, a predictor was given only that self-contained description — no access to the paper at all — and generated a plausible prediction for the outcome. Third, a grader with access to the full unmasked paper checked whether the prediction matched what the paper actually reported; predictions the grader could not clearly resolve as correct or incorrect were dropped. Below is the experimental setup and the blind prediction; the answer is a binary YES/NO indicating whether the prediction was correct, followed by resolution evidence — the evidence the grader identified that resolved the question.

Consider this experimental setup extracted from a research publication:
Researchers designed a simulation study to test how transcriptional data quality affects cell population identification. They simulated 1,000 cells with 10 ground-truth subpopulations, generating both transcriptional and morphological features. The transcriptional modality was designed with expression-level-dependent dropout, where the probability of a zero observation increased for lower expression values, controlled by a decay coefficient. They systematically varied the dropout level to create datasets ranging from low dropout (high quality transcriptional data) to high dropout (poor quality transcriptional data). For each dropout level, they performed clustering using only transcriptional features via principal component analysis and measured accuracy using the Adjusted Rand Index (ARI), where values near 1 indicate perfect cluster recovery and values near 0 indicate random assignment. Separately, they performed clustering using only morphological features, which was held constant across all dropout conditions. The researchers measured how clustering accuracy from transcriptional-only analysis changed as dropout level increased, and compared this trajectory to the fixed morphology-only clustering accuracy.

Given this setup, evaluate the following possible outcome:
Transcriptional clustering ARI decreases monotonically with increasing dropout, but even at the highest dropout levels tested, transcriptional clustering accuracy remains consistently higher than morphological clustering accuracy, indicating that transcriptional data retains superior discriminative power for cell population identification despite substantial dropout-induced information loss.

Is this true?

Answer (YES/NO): NO